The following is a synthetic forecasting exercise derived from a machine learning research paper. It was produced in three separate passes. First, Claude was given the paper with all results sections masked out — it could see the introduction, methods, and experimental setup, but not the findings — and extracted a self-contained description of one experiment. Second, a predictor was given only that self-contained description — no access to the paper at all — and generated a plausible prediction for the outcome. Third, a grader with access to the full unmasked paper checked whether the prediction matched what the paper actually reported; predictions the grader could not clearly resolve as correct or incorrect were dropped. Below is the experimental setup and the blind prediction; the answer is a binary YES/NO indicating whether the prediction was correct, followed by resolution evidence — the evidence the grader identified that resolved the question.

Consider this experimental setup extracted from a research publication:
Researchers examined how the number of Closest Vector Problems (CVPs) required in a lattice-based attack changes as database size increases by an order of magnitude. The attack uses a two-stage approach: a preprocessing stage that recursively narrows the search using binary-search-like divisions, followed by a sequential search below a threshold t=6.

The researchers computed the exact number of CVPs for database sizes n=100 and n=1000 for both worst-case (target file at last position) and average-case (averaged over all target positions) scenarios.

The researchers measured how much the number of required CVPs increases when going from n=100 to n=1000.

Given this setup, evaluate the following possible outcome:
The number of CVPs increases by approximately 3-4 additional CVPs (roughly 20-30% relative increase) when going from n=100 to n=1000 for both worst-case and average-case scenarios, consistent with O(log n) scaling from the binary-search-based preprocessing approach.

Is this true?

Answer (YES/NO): NO